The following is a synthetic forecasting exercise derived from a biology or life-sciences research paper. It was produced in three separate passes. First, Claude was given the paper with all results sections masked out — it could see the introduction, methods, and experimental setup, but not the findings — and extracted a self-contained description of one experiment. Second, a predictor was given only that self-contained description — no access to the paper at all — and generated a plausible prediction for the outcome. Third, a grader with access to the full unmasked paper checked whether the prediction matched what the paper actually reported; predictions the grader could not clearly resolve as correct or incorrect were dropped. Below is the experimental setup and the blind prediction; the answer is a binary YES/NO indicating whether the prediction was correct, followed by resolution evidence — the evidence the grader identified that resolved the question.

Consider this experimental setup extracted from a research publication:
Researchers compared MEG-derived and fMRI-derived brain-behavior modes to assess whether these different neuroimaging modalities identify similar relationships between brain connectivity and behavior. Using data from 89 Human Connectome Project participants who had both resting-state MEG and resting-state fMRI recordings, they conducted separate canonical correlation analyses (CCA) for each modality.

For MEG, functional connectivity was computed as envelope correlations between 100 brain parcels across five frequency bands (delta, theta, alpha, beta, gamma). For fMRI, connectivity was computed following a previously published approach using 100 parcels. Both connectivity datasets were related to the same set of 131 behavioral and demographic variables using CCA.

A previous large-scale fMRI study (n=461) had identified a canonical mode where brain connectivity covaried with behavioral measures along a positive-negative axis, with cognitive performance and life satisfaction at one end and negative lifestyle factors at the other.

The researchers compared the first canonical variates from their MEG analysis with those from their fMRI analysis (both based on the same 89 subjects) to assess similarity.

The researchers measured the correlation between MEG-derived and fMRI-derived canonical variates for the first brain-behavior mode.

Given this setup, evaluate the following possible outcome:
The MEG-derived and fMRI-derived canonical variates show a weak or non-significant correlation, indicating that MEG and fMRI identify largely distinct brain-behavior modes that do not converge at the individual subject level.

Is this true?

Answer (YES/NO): NO